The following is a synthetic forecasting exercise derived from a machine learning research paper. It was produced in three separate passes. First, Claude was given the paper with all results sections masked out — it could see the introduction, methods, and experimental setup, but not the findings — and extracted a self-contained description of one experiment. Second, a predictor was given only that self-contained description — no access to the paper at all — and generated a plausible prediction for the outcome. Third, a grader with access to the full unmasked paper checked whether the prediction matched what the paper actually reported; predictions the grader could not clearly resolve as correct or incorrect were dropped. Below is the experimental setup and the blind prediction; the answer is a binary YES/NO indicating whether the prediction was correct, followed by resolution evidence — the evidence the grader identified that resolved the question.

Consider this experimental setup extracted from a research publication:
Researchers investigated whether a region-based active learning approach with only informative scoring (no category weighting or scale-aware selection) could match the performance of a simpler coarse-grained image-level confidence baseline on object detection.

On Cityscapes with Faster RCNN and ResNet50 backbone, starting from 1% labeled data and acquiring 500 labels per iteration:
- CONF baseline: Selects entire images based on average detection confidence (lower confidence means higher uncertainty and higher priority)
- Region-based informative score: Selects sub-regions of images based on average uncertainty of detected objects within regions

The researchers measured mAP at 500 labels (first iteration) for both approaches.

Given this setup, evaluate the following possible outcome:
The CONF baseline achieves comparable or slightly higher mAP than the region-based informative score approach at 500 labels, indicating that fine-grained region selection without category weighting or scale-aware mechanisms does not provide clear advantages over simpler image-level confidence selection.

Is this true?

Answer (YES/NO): NO